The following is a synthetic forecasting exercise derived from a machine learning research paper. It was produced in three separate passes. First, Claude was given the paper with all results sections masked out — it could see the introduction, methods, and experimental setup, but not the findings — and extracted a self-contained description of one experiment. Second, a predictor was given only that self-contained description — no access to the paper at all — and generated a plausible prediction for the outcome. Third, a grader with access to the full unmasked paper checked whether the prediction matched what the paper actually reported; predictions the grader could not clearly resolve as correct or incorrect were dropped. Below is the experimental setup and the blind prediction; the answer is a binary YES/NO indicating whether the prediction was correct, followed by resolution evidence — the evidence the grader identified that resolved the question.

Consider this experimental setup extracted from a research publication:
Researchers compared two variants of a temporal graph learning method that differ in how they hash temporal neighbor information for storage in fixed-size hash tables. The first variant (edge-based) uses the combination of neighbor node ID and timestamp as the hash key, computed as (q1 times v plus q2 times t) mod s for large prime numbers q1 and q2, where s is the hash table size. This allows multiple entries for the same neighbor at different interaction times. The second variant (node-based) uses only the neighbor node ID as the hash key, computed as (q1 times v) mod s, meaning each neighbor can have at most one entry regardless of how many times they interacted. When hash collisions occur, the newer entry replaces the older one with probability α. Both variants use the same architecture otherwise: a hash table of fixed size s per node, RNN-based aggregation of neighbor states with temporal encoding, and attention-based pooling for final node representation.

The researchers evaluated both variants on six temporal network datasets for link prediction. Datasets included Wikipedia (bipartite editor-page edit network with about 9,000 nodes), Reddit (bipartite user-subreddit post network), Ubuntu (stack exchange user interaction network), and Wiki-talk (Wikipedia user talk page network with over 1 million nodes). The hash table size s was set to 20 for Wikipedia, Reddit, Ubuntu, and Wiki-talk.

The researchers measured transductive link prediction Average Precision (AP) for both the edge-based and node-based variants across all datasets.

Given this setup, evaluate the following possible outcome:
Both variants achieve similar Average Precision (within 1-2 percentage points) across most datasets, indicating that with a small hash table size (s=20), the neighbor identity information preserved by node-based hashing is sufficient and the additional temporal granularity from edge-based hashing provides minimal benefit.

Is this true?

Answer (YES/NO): YES